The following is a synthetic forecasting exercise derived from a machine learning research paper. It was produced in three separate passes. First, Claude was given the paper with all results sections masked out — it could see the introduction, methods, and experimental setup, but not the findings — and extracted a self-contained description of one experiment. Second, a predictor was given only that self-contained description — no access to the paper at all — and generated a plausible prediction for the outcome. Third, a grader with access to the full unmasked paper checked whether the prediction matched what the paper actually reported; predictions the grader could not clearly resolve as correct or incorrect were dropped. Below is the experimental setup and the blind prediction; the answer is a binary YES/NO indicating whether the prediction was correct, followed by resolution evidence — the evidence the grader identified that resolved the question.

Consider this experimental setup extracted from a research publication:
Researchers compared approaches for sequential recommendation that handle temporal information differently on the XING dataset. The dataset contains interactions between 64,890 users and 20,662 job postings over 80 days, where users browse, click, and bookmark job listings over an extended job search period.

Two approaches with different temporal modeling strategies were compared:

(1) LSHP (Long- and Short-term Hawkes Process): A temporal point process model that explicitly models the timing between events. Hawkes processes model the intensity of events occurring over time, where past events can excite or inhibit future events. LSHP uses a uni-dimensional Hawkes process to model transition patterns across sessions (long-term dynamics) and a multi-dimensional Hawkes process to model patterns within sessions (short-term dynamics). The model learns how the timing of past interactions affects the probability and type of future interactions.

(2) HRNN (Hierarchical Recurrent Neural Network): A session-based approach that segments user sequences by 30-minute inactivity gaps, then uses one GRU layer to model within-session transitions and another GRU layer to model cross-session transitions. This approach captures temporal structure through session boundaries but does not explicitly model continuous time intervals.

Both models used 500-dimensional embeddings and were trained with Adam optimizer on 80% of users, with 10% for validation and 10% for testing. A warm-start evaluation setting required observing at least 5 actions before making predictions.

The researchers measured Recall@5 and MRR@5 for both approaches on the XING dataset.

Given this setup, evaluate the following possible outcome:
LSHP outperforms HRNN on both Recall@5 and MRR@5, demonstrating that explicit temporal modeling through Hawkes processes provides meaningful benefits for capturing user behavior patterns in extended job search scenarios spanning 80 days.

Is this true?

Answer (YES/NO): NO